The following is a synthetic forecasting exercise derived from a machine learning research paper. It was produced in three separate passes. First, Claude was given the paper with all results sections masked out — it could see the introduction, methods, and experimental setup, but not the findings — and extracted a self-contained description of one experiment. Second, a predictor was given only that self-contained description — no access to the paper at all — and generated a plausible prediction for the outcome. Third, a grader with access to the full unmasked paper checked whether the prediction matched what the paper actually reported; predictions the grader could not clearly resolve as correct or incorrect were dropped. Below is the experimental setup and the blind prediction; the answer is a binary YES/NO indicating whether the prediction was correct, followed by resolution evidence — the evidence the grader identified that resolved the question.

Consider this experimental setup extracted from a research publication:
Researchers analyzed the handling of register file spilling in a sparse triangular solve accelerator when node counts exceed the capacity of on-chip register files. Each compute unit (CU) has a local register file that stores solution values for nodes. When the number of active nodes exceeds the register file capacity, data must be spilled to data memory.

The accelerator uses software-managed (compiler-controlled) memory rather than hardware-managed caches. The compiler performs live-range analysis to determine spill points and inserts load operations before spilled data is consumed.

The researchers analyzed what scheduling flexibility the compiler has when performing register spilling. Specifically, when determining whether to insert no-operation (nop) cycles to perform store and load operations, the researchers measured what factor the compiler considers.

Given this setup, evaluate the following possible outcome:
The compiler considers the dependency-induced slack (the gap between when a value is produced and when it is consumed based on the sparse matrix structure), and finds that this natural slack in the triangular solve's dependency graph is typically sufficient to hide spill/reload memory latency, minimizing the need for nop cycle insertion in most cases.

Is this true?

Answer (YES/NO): NO